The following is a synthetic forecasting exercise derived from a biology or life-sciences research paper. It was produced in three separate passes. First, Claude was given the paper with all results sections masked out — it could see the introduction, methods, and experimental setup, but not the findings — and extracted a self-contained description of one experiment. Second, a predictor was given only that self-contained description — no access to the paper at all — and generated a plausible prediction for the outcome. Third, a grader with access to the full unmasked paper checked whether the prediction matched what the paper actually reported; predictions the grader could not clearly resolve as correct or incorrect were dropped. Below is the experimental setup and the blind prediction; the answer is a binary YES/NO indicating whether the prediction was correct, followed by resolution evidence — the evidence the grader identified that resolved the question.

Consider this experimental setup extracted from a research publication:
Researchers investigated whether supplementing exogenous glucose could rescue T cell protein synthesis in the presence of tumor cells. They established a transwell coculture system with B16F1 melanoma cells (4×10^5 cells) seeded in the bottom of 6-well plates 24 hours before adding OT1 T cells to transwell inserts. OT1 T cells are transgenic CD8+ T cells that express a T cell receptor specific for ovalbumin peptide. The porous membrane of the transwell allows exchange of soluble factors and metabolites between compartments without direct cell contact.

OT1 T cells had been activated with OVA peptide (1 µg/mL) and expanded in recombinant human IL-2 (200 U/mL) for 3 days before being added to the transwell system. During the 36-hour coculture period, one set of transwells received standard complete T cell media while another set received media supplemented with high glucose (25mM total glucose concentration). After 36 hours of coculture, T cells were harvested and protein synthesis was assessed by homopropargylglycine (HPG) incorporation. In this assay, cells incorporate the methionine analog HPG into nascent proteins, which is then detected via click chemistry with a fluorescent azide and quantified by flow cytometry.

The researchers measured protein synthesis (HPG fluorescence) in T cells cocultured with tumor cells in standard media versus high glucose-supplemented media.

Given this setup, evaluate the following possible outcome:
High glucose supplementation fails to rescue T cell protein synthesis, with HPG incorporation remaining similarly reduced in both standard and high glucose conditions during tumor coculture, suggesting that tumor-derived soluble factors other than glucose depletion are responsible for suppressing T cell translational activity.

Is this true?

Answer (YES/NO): NO